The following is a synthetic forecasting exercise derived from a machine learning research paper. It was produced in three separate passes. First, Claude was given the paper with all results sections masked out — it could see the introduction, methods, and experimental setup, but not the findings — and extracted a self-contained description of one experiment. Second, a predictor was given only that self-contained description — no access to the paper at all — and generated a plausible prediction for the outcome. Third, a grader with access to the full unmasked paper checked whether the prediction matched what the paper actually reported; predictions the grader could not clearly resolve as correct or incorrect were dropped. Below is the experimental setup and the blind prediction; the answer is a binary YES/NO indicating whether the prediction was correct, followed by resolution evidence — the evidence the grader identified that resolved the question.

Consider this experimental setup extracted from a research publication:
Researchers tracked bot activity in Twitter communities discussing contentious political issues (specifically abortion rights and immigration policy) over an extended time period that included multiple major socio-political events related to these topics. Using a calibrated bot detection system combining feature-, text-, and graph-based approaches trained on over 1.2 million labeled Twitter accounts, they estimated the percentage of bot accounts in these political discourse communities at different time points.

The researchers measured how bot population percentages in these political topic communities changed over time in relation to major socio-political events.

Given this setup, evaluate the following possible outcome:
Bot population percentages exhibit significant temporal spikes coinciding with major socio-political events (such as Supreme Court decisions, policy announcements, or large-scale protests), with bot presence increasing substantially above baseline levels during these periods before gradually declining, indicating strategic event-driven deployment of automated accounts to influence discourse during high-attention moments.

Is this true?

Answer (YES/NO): YES